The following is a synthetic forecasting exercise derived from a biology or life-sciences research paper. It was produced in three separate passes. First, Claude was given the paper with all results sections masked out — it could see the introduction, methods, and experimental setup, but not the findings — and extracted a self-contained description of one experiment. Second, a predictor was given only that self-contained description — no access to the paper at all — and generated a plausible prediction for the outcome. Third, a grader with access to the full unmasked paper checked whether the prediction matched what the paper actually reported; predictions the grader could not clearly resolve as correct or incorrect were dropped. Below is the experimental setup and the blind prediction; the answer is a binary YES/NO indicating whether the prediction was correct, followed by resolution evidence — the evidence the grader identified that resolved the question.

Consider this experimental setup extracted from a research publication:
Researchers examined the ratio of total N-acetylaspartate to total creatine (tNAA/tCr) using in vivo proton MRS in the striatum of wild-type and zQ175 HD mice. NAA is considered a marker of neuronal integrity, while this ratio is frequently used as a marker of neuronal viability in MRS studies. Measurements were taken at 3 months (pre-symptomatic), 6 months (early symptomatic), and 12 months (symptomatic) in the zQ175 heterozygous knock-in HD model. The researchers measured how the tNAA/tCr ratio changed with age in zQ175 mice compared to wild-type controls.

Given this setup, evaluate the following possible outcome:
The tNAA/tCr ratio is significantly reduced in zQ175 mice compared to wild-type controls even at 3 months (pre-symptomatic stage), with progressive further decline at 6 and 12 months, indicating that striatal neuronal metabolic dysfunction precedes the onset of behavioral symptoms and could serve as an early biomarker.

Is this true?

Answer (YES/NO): NO